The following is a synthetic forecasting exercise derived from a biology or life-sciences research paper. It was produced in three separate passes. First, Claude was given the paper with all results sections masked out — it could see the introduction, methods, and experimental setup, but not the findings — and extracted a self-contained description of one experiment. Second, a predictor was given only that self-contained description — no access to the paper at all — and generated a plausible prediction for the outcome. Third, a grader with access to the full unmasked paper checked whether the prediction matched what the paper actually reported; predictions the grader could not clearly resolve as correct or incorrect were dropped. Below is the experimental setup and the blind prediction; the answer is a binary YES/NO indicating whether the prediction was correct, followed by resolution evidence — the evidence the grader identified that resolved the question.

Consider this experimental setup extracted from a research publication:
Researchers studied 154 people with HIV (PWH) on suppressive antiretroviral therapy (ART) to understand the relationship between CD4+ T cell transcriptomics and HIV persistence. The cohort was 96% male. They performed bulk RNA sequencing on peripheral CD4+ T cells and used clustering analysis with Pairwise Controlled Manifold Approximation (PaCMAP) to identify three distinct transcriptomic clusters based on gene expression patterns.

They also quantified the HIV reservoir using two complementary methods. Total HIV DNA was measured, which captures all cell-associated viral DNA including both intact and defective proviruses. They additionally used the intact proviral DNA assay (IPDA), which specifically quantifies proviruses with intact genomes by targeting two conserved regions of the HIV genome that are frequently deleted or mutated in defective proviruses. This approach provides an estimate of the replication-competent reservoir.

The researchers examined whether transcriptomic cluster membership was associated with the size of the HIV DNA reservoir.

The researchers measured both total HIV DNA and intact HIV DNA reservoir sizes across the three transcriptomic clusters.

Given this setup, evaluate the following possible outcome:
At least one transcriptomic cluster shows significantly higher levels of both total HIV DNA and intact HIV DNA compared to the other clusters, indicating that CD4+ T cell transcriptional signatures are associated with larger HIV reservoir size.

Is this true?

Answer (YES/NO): NO